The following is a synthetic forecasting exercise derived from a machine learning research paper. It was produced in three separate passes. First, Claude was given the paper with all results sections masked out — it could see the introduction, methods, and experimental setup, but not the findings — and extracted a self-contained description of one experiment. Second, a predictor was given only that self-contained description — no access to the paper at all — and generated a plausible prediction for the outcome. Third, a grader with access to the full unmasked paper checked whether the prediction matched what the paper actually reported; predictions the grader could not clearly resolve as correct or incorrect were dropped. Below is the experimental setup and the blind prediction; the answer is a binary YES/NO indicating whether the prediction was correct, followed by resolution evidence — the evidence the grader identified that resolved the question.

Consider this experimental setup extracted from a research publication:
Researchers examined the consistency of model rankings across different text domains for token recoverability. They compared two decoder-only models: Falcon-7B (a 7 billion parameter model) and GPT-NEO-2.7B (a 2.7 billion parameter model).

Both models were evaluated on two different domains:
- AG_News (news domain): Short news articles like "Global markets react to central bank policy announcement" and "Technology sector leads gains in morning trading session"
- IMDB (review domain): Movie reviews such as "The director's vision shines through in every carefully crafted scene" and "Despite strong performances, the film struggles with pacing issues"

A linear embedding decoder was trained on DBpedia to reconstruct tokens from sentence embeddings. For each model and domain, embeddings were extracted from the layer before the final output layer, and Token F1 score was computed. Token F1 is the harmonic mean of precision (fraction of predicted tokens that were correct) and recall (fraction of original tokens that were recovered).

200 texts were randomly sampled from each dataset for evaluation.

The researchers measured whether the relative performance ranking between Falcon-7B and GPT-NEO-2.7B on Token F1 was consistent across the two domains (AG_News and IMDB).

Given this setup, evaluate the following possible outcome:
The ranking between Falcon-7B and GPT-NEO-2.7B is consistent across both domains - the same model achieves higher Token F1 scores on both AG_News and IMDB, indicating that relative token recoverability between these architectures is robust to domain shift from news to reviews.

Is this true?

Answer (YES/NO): YES